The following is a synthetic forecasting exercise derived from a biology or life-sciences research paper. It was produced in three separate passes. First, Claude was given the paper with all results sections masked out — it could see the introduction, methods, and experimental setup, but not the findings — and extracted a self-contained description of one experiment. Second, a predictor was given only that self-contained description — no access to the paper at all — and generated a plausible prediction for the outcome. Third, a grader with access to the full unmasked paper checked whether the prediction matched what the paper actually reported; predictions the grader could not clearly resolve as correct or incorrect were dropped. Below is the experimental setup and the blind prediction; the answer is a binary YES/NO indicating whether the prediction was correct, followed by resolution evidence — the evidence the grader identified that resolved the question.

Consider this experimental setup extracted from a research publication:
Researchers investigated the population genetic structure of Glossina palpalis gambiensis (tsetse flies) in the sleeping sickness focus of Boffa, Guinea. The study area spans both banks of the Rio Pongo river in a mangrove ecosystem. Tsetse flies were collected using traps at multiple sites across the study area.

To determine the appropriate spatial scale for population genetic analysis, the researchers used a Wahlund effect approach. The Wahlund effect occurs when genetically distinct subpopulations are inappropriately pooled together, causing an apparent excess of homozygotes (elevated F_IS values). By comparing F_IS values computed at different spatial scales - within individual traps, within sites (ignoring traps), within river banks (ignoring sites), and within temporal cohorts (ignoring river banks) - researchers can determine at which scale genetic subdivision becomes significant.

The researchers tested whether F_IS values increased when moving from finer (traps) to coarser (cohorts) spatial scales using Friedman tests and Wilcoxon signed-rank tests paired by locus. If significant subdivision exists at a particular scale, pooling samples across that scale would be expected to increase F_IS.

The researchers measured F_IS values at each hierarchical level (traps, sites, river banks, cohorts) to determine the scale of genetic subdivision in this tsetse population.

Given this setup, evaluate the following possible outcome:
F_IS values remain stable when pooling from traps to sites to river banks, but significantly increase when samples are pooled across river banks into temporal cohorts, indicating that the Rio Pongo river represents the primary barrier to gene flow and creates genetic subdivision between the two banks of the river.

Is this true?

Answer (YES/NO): NO